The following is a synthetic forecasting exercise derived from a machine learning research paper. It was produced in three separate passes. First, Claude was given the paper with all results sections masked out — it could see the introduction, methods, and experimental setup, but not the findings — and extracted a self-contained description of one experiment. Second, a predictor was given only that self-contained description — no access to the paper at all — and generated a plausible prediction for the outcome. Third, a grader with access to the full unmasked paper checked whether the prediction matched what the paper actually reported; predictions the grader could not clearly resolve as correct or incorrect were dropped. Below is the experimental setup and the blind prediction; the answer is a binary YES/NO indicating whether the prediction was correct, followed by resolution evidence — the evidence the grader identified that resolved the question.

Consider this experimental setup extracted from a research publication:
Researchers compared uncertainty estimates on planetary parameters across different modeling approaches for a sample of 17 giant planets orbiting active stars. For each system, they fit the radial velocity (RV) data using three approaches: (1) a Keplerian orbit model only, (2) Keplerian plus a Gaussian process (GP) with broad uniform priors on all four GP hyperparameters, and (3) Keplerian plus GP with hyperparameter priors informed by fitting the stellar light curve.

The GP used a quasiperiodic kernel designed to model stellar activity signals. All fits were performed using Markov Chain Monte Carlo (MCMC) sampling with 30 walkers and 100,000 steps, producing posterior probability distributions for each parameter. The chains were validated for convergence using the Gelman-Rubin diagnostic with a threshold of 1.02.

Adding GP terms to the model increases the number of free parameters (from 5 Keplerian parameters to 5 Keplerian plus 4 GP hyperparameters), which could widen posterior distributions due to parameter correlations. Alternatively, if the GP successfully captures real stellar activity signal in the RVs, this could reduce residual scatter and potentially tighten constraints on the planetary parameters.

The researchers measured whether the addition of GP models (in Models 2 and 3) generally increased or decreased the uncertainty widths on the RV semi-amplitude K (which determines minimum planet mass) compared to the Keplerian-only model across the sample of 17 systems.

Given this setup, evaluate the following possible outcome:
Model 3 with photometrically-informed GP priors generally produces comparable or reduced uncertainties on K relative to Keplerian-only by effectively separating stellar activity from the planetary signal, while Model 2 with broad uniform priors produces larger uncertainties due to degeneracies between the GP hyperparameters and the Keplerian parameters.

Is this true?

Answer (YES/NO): NO